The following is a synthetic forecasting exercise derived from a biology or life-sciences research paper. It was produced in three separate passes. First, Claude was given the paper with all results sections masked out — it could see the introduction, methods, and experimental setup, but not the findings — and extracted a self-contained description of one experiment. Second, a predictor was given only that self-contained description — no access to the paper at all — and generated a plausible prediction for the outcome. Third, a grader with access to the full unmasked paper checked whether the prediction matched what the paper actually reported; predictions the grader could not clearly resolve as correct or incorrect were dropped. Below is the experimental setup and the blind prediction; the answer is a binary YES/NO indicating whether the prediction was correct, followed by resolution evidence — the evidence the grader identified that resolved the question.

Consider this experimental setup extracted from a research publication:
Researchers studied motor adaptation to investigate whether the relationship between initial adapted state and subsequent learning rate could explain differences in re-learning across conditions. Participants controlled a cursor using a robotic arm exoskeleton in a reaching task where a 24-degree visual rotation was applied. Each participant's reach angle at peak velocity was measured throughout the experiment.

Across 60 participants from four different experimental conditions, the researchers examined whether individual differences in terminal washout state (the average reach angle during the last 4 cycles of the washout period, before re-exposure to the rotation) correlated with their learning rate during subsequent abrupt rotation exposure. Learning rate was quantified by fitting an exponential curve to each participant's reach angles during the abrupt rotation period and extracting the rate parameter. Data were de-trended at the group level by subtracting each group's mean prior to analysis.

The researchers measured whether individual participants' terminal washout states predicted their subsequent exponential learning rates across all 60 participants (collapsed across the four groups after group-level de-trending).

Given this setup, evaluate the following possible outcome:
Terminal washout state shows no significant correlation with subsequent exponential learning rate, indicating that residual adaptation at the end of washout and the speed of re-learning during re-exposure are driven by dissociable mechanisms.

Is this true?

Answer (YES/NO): YES